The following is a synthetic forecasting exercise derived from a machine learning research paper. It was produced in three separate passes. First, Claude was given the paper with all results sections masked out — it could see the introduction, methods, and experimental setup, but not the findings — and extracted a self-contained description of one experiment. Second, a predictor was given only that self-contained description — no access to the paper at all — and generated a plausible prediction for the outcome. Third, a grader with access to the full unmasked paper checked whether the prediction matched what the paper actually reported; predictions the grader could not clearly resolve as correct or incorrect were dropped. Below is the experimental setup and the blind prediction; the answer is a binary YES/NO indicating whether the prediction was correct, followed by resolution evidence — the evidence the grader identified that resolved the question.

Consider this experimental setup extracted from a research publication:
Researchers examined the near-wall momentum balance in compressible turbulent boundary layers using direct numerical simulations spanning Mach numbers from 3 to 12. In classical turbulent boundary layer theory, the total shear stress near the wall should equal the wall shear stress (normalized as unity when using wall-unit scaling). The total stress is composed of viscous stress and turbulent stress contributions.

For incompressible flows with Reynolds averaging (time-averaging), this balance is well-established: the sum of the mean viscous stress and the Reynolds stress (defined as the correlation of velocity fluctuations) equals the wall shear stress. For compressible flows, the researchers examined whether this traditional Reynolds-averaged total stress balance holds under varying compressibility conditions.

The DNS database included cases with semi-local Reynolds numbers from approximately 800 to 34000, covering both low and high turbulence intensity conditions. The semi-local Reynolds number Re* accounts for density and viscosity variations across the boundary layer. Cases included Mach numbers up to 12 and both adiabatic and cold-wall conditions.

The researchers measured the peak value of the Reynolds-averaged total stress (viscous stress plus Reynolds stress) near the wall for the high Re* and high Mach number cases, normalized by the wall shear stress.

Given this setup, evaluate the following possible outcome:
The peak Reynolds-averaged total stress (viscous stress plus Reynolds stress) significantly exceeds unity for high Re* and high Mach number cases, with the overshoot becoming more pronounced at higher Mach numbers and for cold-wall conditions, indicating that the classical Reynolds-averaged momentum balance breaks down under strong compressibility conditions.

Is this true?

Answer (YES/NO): NO